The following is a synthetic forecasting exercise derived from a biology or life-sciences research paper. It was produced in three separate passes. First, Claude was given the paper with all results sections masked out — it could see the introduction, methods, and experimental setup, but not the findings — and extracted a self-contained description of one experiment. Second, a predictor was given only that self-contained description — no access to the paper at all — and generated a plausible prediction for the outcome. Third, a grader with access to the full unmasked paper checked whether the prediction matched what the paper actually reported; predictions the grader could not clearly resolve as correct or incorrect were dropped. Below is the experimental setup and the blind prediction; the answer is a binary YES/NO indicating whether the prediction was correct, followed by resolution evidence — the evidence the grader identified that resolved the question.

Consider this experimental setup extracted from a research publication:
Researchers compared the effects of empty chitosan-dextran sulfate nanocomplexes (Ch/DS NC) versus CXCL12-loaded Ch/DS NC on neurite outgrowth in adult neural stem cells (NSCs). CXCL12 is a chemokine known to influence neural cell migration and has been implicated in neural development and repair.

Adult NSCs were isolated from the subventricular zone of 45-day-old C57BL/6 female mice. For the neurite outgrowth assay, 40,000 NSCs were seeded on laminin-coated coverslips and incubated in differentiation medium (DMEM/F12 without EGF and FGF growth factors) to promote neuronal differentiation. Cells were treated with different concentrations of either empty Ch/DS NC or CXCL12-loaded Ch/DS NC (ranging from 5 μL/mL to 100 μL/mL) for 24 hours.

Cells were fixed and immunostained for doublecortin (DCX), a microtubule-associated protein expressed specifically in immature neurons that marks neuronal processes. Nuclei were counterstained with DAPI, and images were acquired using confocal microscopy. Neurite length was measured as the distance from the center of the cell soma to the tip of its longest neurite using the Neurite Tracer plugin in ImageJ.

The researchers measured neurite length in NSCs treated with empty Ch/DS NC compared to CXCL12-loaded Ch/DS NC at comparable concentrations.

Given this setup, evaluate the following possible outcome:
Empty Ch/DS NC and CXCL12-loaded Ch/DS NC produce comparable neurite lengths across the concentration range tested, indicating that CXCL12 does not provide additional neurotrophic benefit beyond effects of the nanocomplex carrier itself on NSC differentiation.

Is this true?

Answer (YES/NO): NO